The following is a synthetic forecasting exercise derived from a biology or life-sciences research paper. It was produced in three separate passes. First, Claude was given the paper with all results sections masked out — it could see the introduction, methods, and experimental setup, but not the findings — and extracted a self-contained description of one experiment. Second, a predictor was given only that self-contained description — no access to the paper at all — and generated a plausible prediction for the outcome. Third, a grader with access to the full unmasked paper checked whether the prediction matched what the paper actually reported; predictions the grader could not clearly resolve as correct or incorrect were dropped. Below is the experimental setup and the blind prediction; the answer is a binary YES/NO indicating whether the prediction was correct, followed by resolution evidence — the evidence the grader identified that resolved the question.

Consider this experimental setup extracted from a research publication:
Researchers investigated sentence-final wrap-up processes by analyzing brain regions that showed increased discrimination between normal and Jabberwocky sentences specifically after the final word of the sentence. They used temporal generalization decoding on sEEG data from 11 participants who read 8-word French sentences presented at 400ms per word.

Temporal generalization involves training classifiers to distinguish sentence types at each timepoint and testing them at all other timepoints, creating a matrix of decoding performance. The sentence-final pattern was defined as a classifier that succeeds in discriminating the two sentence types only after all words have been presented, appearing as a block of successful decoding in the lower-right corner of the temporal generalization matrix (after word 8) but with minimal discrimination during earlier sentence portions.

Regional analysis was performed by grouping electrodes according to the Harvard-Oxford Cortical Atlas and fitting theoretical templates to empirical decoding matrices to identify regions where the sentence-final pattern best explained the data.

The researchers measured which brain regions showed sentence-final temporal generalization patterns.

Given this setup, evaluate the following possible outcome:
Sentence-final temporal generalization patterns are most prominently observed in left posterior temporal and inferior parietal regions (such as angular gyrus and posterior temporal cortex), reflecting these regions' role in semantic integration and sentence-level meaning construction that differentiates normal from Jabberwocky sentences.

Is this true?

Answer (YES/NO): NO